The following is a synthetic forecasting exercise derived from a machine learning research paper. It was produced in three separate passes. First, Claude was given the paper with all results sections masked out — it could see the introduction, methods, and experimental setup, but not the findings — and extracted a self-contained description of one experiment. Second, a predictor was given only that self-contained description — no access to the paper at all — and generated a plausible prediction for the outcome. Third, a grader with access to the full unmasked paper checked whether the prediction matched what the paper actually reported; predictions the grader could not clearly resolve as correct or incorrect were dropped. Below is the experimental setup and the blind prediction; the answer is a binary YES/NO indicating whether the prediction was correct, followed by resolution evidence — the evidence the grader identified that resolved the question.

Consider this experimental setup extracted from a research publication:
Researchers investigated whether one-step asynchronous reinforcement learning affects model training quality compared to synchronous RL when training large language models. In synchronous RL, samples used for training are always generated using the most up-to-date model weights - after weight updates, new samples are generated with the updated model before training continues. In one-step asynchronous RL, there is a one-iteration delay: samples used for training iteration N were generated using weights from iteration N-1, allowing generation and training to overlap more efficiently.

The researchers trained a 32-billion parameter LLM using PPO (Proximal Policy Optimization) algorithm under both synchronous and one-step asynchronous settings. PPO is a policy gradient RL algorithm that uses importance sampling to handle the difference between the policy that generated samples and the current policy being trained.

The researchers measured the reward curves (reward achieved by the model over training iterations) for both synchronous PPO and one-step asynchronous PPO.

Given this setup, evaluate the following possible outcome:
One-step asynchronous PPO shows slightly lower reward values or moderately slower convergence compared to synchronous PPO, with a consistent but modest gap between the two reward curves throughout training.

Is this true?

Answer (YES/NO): NO